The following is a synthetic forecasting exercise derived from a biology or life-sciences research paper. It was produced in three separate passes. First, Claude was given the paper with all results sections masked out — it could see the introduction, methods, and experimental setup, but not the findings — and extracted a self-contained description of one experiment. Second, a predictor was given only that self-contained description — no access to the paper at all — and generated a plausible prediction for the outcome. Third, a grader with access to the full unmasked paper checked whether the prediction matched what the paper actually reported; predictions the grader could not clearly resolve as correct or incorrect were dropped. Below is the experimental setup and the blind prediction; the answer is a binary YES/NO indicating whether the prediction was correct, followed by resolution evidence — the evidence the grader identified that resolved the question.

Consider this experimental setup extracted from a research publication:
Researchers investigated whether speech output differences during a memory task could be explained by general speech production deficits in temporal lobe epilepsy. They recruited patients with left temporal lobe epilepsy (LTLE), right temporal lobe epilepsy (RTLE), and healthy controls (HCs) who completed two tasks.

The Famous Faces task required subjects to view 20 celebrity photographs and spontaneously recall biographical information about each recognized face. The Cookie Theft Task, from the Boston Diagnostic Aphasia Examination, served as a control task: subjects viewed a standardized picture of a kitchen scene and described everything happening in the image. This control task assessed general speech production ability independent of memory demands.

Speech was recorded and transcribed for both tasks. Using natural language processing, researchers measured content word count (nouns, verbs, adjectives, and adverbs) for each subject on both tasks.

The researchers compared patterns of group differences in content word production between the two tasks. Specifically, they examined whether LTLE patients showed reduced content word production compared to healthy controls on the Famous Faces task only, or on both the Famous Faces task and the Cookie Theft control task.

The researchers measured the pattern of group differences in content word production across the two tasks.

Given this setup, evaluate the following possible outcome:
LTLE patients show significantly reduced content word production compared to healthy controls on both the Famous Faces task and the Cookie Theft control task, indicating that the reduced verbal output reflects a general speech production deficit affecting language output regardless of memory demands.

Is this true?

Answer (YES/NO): NO